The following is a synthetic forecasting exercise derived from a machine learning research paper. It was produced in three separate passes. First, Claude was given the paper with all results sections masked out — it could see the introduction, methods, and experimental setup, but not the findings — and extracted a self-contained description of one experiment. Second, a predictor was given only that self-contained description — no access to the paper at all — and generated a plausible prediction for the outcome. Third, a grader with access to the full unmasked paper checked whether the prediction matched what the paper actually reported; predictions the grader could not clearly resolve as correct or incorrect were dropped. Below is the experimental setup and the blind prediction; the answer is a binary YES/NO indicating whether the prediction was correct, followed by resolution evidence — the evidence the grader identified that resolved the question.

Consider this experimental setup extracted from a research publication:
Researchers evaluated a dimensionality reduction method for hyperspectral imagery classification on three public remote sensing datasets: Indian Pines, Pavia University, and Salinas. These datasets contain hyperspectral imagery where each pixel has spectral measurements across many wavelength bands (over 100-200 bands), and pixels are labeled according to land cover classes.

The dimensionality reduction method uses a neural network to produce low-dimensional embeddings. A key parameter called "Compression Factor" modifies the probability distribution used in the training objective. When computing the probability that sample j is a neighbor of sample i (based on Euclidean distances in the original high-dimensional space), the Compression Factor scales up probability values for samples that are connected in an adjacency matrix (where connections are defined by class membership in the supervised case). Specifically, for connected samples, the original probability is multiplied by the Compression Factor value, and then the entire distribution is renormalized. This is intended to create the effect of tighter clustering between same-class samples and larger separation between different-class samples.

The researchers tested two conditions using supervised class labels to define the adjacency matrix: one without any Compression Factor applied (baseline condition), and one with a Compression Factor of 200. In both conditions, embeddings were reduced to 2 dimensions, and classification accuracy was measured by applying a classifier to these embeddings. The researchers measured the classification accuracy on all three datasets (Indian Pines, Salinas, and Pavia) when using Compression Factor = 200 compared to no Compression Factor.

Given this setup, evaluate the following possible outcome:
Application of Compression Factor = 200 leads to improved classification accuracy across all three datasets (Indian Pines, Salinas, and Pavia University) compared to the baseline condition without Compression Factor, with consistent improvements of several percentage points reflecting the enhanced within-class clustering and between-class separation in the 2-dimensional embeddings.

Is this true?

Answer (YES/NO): YES